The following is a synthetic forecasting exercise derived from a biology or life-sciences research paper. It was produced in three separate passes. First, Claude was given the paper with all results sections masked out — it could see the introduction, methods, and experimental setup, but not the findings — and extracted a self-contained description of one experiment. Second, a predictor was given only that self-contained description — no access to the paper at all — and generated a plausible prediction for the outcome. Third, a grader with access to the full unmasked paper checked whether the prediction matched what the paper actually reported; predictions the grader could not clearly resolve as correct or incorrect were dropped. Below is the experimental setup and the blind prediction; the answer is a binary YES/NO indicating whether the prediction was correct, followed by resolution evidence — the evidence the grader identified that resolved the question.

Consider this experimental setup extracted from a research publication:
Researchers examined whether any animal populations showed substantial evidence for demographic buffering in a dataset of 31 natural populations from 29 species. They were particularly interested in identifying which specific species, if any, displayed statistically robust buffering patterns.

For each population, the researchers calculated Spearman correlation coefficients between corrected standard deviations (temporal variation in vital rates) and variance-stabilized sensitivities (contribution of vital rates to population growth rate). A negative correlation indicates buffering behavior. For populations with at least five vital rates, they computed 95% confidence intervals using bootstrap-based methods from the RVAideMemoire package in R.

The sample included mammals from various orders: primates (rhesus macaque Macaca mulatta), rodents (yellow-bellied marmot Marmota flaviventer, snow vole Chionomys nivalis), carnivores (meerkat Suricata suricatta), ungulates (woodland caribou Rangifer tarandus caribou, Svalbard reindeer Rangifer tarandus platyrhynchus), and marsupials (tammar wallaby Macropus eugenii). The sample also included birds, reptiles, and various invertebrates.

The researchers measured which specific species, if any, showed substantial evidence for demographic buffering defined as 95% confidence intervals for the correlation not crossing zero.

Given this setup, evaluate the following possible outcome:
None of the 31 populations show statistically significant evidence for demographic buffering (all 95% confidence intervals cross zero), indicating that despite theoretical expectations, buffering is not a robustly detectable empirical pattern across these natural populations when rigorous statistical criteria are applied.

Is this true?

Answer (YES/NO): NO